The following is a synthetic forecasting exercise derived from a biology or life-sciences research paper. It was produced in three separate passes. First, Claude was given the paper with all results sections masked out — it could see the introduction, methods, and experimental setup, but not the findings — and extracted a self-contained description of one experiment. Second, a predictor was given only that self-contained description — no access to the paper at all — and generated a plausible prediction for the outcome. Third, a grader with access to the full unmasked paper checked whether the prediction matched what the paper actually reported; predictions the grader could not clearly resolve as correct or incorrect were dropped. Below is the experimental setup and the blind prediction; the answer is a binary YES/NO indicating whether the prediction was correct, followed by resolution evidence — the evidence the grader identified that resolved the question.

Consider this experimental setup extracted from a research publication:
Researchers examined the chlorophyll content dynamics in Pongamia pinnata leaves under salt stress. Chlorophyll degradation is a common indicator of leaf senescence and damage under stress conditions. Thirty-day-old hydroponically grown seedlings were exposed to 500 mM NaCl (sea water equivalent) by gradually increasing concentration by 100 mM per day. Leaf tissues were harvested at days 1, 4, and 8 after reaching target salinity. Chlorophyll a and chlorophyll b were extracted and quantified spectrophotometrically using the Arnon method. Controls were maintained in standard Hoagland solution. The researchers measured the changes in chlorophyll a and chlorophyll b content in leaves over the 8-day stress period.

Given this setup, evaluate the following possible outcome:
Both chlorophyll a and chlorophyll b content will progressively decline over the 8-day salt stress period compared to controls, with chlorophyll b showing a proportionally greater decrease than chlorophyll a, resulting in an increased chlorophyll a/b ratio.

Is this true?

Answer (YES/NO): NO